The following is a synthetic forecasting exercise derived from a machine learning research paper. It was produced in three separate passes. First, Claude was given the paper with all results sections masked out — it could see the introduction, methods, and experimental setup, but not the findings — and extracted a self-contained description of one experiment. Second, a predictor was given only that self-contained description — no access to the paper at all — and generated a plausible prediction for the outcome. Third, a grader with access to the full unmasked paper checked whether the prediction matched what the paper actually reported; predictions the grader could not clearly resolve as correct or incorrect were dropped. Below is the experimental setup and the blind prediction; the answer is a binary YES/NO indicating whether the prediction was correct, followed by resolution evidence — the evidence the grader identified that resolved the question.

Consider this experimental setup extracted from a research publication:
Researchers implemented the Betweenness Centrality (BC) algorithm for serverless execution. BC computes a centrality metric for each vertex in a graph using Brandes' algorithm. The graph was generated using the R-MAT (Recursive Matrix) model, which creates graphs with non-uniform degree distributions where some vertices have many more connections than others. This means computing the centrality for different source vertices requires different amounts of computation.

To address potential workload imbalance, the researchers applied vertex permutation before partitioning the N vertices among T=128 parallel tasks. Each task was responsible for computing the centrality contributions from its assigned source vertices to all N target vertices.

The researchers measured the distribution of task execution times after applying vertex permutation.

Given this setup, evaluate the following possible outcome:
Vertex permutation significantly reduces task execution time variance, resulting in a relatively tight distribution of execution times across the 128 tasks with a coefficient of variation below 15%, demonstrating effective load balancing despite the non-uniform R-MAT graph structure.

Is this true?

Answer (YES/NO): NO